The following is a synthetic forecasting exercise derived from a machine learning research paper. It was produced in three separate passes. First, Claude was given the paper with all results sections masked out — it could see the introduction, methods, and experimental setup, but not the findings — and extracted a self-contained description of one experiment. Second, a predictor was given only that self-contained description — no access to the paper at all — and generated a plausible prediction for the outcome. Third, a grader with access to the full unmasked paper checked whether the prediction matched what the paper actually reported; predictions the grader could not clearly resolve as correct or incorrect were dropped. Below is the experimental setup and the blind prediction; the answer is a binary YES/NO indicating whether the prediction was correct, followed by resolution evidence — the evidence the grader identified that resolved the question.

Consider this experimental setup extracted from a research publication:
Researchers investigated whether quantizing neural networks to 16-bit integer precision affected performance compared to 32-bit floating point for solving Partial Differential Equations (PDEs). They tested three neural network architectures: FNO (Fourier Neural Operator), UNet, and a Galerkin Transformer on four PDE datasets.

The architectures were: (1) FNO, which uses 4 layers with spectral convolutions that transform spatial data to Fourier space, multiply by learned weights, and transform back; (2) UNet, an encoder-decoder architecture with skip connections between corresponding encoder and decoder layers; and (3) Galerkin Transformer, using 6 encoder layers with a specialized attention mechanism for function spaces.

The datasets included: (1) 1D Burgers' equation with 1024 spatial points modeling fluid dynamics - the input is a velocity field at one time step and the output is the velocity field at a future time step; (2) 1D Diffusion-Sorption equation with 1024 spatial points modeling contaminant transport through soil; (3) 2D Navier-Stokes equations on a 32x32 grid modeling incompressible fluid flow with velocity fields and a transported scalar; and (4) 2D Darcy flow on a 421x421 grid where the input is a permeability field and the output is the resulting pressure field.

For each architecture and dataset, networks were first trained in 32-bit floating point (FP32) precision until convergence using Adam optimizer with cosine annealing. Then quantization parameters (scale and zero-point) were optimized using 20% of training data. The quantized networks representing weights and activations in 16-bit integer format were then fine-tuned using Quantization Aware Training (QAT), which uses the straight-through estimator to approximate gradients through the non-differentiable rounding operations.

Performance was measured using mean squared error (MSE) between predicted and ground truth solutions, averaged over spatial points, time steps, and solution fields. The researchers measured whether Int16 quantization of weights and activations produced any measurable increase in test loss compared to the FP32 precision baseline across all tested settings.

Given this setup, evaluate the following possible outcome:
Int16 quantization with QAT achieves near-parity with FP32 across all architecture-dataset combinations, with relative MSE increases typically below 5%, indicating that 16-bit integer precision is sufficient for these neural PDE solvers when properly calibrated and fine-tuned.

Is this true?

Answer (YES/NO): YES